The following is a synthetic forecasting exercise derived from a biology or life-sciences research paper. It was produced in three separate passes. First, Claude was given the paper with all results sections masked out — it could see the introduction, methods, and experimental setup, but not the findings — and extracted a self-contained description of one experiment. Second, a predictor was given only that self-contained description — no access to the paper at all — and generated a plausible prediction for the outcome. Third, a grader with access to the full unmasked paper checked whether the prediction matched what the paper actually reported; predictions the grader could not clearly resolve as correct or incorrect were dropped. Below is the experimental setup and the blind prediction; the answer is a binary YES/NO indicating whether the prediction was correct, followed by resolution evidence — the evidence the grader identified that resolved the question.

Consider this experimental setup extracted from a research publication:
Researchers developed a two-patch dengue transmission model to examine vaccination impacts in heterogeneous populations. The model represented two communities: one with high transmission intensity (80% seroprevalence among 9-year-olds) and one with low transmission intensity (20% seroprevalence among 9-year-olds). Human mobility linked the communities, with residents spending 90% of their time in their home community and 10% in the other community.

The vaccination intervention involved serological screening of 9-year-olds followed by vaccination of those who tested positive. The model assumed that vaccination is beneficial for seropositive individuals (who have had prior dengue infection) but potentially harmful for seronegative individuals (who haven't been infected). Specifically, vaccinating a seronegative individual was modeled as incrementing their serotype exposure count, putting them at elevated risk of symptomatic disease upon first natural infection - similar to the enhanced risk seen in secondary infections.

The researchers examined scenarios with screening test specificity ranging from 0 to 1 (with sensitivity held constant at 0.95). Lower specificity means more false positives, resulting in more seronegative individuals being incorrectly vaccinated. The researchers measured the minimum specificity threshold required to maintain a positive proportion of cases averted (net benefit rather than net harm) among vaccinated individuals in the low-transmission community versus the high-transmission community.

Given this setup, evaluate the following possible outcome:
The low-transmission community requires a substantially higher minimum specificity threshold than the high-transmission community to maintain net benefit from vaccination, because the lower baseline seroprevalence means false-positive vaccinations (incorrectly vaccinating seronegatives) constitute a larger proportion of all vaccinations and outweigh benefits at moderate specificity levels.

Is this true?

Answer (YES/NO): YES